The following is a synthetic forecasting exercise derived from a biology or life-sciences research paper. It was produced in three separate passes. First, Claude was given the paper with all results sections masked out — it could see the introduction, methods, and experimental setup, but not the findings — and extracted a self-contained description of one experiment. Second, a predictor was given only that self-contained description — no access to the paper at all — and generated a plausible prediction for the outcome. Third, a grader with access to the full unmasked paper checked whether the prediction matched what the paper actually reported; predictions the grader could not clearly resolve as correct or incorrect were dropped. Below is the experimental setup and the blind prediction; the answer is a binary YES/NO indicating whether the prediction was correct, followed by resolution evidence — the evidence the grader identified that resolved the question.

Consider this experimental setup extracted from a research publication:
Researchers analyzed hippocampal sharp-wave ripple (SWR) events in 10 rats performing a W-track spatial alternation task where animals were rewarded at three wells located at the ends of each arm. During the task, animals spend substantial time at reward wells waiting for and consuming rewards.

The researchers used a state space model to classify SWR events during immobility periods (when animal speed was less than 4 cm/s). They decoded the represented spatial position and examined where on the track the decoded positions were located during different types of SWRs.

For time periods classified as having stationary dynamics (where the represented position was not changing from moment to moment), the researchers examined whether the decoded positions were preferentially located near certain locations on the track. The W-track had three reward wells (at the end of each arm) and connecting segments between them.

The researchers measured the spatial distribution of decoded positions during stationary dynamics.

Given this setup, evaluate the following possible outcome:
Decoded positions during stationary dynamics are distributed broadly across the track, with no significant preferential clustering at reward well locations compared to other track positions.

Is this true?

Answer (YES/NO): NO